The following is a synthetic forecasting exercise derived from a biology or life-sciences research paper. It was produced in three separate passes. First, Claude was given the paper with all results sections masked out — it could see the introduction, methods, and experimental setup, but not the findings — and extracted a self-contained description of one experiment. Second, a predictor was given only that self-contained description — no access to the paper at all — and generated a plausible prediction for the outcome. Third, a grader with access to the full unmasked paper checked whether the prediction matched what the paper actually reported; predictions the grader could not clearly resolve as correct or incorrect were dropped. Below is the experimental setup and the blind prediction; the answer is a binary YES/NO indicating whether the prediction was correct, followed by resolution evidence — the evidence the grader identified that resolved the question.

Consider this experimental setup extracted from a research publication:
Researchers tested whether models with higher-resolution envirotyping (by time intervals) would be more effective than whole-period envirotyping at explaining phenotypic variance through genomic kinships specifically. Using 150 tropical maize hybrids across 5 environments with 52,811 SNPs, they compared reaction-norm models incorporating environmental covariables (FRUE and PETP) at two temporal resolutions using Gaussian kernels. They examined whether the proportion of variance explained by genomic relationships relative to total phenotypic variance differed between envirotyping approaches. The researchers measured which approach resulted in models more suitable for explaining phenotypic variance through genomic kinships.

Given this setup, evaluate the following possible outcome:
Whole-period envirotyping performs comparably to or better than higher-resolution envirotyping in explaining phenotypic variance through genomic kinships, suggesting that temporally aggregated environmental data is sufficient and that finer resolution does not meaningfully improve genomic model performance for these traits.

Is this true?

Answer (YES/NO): NO